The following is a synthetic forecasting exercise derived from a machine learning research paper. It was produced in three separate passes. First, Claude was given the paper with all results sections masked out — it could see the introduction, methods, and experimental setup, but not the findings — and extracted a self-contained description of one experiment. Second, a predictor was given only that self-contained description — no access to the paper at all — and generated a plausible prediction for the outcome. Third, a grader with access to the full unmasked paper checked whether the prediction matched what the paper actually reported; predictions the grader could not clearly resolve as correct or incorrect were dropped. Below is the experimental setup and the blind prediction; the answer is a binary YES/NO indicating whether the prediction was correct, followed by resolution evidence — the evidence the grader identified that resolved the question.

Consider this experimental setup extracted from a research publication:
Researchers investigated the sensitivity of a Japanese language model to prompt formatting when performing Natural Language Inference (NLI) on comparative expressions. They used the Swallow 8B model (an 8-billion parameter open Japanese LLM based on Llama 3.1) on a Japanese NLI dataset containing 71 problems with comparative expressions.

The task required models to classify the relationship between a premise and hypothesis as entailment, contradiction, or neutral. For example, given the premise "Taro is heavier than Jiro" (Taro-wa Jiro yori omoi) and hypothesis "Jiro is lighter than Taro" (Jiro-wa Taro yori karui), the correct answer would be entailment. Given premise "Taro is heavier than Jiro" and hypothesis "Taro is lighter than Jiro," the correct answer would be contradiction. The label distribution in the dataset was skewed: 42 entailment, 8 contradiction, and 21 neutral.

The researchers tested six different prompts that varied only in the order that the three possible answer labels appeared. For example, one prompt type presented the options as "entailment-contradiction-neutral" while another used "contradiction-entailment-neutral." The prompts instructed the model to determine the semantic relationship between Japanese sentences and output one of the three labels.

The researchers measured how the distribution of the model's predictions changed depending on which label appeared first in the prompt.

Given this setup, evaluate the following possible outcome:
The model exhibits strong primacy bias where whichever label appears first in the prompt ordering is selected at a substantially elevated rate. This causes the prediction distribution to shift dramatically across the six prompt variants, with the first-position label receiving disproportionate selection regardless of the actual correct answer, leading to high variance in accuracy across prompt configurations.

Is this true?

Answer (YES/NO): NO